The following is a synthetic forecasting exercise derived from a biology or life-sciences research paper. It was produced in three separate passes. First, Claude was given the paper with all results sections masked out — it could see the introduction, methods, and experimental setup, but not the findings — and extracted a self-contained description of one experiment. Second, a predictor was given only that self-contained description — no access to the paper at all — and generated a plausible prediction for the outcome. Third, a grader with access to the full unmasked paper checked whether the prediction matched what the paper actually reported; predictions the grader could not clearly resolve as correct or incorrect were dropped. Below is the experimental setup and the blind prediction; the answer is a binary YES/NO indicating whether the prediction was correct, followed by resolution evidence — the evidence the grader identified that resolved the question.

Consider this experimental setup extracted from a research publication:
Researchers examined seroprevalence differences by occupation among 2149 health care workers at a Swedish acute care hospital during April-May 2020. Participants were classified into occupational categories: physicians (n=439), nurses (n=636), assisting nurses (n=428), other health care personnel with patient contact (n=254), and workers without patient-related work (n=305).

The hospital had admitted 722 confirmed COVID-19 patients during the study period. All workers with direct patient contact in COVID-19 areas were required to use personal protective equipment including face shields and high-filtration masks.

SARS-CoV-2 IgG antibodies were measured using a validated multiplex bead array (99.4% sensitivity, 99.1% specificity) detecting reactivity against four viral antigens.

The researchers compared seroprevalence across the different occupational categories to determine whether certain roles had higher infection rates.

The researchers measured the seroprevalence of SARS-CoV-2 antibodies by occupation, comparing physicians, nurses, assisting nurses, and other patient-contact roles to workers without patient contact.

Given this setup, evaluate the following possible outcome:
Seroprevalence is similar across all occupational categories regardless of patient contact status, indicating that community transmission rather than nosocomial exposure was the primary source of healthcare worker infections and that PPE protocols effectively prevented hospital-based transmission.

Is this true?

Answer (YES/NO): NO